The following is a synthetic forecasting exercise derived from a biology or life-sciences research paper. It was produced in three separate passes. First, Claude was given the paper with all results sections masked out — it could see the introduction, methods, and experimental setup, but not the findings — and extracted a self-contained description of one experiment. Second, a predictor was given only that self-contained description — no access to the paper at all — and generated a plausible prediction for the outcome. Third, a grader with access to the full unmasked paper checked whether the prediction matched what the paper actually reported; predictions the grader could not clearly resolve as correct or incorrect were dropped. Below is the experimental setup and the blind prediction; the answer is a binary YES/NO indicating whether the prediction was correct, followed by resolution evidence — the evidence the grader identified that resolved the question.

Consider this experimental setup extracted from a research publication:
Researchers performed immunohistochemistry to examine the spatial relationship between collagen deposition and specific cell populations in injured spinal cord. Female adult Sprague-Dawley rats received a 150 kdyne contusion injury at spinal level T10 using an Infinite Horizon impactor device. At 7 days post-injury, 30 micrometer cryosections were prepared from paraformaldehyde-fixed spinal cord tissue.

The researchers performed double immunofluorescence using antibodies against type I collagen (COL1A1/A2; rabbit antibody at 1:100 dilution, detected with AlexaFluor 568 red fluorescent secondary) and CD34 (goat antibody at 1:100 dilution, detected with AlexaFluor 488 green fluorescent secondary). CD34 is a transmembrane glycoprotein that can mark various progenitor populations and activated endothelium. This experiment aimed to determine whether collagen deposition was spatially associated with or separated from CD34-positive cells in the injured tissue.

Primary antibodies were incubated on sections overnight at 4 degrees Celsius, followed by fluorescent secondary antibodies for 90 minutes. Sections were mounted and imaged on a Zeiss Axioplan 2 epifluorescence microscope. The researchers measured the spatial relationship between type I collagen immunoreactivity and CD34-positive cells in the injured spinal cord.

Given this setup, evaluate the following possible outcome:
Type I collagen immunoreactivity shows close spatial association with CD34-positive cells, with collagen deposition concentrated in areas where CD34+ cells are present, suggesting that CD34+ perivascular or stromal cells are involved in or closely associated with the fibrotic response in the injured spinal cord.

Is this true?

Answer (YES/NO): NO